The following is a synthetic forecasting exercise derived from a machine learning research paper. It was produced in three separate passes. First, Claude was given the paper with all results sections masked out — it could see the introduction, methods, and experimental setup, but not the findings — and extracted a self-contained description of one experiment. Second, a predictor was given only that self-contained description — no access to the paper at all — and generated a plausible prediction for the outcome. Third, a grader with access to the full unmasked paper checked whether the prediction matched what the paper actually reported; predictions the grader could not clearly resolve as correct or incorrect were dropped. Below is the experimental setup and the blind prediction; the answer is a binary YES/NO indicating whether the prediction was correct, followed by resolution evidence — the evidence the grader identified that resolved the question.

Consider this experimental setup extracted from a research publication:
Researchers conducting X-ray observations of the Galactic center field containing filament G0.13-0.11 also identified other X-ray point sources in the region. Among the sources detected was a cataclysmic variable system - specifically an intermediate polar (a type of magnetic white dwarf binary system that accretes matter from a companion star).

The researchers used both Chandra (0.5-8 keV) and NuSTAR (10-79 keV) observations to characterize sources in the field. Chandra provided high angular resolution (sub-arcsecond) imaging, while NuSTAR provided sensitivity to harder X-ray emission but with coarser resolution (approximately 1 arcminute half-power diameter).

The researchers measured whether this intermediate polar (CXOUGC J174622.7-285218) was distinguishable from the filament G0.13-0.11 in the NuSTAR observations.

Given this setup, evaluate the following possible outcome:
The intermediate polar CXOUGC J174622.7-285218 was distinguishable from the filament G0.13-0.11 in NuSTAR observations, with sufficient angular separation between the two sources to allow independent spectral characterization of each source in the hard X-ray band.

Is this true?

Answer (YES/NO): NO